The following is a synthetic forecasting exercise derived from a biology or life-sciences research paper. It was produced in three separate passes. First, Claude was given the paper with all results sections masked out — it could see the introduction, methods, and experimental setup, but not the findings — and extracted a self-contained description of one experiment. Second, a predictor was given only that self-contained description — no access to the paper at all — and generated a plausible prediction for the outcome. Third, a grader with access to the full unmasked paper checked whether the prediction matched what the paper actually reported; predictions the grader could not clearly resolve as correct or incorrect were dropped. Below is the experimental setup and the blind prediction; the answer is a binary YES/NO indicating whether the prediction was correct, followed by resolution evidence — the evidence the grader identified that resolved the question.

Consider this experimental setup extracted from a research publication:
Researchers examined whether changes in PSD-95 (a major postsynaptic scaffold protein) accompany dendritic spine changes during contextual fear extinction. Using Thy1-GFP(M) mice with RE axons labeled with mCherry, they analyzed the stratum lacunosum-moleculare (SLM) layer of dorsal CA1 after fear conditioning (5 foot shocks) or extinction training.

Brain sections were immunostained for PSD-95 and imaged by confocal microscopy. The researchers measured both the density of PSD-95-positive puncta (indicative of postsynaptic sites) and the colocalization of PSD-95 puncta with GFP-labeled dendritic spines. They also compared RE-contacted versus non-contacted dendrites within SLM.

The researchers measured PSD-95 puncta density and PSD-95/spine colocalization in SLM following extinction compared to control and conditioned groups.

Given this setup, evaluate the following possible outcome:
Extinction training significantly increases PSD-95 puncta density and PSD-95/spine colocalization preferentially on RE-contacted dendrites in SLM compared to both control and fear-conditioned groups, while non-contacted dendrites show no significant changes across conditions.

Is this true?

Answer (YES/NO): NO